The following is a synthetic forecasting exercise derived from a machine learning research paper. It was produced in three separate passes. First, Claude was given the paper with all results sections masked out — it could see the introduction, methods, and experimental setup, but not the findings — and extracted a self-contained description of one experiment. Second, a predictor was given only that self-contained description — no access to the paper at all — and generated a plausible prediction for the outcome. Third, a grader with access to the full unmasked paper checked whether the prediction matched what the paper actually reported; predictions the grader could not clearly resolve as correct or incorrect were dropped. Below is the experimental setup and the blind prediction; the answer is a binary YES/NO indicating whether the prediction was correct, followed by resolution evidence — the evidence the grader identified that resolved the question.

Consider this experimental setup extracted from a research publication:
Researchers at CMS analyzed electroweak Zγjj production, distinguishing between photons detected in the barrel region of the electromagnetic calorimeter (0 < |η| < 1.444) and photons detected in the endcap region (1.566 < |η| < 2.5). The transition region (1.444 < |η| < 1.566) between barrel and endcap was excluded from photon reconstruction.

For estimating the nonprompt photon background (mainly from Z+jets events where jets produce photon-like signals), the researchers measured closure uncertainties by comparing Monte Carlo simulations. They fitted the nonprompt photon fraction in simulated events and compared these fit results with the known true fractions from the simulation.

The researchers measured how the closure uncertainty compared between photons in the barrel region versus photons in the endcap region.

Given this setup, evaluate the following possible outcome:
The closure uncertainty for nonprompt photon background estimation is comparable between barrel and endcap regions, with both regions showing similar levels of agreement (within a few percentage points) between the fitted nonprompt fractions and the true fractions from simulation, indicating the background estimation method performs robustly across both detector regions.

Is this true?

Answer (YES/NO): NO